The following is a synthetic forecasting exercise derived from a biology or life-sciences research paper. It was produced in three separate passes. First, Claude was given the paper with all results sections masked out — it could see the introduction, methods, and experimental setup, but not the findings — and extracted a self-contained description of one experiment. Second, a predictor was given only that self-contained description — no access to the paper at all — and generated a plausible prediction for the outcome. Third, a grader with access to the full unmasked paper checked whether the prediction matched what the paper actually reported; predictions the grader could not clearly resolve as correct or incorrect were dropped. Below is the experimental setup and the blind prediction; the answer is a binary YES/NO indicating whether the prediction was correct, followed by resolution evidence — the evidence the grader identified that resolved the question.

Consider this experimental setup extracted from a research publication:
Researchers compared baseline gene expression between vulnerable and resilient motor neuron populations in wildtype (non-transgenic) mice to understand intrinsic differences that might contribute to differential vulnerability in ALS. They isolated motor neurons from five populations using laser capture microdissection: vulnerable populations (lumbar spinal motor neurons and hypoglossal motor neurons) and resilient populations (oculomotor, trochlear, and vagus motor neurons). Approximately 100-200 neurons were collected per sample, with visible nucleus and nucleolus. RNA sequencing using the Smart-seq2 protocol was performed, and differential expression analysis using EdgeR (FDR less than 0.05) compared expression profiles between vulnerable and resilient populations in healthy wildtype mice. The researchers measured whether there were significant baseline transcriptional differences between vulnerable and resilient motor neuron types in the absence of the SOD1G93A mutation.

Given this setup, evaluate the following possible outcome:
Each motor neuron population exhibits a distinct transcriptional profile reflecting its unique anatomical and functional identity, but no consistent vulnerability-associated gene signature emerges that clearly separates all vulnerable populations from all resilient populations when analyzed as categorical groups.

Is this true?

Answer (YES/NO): NO